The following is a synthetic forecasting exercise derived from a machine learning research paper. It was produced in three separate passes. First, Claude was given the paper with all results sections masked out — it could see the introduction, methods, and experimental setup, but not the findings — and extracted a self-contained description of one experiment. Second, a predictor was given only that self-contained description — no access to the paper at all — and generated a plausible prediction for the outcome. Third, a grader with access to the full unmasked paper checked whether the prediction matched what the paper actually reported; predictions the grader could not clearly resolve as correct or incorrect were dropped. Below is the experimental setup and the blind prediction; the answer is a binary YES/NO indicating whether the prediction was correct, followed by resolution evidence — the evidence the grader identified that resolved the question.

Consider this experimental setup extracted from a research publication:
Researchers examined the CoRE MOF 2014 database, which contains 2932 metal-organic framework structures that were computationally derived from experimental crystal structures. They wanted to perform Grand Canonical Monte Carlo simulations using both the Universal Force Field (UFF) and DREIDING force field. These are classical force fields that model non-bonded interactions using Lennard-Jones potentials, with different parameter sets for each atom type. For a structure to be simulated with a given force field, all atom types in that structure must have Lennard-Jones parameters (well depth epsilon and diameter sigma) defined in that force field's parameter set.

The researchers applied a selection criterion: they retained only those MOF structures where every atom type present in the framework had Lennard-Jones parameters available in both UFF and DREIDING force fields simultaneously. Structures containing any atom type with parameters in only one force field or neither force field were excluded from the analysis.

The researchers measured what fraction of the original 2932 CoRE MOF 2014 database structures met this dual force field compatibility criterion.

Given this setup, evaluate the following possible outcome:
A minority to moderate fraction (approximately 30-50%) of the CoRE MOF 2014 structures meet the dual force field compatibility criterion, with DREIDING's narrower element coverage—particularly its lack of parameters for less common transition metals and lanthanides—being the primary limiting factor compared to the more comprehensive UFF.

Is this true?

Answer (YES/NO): NO